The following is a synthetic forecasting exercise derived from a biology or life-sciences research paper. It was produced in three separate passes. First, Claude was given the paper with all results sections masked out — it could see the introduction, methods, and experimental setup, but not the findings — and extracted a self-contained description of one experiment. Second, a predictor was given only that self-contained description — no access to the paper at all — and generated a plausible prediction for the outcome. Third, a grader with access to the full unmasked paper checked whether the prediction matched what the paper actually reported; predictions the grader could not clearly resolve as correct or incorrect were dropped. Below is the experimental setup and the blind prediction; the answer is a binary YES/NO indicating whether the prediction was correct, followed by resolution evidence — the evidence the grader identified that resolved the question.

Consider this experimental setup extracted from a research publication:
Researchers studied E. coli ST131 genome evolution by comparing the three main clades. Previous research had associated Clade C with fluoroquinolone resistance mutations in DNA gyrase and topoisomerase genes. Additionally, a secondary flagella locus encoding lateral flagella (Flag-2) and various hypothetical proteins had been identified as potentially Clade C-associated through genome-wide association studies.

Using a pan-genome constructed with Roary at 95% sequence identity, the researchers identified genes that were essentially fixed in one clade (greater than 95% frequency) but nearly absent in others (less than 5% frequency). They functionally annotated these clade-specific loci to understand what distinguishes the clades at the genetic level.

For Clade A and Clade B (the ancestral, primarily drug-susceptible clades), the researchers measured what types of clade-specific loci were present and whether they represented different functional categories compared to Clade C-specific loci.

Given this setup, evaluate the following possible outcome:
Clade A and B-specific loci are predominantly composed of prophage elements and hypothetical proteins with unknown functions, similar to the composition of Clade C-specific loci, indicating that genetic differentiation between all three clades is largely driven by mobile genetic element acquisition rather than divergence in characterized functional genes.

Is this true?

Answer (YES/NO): NO